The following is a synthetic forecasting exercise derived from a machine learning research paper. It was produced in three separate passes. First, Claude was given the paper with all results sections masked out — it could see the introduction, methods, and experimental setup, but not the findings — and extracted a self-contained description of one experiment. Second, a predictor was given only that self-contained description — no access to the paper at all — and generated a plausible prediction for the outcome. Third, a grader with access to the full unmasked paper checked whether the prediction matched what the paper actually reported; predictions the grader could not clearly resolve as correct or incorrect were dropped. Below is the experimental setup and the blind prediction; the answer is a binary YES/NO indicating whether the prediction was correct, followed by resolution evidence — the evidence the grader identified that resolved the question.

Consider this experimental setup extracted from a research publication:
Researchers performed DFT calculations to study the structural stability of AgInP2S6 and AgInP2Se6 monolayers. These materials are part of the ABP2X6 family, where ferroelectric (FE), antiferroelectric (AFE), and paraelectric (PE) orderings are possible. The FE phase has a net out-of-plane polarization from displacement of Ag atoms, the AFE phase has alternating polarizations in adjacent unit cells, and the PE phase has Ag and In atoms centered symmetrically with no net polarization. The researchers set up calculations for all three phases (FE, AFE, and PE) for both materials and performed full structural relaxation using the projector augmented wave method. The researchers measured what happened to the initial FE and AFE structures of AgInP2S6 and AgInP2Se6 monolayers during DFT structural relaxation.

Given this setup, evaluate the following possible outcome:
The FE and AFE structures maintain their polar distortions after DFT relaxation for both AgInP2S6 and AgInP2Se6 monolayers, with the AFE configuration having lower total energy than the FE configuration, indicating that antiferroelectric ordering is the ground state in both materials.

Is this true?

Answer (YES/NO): NO